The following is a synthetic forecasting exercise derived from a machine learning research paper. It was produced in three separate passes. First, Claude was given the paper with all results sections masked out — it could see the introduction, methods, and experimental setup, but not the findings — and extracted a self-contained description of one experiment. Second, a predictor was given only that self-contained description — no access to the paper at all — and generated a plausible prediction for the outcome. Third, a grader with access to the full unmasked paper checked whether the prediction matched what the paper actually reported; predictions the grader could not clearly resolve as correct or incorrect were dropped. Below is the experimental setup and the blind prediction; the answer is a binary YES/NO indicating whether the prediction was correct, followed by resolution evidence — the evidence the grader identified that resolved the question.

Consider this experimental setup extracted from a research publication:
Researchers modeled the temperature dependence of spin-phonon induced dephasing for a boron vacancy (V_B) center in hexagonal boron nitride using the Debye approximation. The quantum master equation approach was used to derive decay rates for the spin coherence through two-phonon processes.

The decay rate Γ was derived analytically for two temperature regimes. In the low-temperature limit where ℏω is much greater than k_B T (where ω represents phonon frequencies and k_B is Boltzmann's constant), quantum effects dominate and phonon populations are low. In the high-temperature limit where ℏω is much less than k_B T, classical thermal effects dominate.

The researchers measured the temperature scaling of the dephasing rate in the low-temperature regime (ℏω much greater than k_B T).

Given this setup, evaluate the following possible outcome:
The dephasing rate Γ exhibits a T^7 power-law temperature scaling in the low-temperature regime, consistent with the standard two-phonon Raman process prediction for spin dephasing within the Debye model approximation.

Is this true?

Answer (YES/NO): NO